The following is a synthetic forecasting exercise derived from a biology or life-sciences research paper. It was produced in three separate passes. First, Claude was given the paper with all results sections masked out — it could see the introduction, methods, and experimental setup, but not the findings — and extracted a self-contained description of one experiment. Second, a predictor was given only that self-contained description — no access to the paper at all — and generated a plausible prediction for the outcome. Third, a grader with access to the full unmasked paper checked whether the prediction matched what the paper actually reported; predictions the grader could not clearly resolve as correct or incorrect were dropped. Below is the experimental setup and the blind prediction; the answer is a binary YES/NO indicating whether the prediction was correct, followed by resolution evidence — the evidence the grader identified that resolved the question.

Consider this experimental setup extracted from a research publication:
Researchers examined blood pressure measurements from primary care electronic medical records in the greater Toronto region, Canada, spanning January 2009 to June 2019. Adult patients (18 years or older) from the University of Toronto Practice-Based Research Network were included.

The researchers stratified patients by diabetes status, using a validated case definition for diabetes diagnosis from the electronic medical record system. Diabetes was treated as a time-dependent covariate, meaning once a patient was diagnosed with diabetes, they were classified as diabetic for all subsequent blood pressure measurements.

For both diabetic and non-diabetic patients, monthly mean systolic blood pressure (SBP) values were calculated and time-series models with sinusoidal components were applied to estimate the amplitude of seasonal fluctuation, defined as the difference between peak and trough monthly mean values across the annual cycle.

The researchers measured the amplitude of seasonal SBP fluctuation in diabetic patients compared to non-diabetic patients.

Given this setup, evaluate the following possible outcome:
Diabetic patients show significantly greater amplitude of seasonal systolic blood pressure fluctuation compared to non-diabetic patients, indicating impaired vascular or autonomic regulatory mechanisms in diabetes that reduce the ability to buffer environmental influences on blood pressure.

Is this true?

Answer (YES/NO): NO